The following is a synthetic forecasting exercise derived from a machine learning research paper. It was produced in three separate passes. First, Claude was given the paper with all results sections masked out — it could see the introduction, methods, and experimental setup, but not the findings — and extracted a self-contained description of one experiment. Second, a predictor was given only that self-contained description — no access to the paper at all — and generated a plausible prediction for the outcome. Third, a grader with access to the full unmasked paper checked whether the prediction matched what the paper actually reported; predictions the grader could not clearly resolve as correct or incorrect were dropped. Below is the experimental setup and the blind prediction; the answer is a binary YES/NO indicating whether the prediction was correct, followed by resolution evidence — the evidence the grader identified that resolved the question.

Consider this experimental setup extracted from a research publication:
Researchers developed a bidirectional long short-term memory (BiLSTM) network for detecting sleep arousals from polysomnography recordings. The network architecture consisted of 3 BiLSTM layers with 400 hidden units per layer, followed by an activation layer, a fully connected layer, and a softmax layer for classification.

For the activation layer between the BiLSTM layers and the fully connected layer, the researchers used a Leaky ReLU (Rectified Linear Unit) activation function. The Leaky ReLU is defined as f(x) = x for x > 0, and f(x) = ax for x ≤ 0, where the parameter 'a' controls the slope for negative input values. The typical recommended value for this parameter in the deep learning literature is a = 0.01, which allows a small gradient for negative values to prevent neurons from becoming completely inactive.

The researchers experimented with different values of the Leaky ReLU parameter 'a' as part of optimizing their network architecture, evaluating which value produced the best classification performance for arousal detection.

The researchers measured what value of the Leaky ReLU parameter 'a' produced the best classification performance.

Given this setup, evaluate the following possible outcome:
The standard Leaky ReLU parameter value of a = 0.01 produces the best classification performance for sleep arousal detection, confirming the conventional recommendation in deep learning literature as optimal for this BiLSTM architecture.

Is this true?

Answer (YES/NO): NO